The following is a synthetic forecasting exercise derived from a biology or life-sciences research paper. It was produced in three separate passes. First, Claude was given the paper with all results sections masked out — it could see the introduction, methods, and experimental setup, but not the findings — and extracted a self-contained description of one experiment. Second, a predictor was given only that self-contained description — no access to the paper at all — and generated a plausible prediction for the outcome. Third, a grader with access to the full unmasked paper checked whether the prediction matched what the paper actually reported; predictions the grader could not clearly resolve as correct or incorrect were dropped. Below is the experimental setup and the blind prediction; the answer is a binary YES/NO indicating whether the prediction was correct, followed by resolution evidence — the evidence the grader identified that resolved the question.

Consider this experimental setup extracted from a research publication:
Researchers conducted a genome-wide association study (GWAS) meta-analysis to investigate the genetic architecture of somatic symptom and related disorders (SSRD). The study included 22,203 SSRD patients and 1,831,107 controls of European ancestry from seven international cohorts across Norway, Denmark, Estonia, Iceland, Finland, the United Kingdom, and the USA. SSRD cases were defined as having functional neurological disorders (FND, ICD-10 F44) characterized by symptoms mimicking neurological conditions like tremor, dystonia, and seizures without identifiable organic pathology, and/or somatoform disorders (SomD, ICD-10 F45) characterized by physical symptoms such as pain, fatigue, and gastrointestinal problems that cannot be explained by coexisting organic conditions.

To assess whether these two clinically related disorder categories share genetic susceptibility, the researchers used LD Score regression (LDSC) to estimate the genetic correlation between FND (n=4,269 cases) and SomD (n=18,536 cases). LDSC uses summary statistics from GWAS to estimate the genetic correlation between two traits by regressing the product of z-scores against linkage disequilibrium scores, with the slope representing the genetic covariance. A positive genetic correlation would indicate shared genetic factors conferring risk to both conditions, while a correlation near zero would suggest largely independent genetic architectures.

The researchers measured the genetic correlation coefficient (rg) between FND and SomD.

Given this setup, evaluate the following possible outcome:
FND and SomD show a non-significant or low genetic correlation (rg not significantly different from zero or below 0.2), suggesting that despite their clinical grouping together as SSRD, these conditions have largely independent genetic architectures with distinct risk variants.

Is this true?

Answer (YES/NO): NO